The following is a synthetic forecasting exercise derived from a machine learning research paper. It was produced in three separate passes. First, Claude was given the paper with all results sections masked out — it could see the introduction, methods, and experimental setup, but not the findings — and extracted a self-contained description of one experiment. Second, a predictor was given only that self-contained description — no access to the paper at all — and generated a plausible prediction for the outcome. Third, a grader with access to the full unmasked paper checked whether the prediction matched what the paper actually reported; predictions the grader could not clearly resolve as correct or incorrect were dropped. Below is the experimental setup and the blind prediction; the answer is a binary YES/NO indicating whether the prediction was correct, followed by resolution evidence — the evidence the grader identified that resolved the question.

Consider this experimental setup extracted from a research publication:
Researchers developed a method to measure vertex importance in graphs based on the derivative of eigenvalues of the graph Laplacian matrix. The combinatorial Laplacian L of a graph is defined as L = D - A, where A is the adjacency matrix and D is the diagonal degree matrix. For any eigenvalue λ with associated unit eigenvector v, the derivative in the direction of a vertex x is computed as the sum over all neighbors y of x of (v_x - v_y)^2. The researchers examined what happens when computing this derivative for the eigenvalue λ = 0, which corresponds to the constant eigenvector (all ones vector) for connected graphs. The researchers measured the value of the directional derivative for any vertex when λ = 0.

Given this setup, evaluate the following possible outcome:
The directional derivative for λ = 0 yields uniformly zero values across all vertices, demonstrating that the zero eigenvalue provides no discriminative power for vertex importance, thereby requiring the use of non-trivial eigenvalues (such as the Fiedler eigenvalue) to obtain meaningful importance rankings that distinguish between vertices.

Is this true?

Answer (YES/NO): YES